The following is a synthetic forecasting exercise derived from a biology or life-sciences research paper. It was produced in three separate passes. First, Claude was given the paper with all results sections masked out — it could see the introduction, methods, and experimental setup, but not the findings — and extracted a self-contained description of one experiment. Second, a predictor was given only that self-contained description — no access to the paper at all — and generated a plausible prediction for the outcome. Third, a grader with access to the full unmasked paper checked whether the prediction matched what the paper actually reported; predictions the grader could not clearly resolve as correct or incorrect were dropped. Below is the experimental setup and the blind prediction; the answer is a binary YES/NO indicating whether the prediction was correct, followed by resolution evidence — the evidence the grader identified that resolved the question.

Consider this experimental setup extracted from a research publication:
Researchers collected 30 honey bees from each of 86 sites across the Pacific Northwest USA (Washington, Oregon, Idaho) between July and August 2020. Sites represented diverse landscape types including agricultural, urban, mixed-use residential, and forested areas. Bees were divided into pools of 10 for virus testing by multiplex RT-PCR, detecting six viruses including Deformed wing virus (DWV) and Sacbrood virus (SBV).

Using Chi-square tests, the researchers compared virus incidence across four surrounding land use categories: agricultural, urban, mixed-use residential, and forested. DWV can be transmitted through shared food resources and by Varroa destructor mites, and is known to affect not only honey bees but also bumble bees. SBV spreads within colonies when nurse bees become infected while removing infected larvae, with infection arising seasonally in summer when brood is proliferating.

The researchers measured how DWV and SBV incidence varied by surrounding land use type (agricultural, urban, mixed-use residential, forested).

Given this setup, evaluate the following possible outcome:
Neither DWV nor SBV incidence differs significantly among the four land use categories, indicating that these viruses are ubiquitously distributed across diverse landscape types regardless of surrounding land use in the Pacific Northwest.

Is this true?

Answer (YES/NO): NO